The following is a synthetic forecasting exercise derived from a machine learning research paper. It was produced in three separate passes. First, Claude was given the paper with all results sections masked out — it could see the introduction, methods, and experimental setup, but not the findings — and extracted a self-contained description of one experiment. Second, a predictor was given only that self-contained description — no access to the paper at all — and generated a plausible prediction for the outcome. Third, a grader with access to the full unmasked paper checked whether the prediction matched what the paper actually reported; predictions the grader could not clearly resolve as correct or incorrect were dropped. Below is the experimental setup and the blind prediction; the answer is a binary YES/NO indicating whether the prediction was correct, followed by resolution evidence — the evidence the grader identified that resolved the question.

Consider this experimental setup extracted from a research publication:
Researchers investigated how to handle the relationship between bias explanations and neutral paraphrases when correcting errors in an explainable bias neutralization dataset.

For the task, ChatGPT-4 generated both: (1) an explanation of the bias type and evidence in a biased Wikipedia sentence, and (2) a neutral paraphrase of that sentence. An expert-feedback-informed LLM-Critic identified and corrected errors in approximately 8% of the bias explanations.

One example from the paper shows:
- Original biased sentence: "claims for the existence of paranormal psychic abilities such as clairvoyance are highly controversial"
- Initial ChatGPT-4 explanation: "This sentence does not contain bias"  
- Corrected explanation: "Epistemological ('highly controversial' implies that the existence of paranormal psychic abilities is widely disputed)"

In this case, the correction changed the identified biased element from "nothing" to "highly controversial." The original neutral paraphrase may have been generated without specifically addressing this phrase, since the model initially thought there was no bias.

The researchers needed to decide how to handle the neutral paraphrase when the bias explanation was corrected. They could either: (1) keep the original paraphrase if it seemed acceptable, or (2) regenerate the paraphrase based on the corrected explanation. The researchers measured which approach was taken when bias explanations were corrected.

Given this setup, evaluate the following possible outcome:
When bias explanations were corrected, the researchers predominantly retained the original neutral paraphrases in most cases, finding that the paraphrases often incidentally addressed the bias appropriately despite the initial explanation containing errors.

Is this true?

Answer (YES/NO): NO